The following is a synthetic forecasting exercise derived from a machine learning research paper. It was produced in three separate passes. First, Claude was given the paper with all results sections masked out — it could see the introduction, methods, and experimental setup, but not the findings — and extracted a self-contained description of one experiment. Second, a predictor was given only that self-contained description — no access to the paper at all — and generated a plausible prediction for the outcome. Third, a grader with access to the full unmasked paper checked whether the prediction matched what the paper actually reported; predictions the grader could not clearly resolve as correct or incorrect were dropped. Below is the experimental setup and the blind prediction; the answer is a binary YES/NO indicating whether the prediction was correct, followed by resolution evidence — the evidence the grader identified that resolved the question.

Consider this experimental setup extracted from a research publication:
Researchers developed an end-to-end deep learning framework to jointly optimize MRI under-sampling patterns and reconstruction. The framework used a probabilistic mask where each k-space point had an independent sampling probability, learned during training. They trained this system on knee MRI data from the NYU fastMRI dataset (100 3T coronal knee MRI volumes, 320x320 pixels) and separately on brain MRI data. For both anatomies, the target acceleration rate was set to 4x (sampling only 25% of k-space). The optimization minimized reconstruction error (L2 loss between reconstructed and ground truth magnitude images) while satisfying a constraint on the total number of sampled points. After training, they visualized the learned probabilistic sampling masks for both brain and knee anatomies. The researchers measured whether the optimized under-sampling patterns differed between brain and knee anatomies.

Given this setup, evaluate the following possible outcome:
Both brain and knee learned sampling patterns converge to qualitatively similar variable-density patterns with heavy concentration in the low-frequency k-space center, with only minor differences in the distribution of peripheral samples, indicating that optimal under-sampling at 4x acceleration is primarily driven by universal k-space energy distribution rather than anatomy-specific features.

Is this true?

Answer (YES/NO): NO